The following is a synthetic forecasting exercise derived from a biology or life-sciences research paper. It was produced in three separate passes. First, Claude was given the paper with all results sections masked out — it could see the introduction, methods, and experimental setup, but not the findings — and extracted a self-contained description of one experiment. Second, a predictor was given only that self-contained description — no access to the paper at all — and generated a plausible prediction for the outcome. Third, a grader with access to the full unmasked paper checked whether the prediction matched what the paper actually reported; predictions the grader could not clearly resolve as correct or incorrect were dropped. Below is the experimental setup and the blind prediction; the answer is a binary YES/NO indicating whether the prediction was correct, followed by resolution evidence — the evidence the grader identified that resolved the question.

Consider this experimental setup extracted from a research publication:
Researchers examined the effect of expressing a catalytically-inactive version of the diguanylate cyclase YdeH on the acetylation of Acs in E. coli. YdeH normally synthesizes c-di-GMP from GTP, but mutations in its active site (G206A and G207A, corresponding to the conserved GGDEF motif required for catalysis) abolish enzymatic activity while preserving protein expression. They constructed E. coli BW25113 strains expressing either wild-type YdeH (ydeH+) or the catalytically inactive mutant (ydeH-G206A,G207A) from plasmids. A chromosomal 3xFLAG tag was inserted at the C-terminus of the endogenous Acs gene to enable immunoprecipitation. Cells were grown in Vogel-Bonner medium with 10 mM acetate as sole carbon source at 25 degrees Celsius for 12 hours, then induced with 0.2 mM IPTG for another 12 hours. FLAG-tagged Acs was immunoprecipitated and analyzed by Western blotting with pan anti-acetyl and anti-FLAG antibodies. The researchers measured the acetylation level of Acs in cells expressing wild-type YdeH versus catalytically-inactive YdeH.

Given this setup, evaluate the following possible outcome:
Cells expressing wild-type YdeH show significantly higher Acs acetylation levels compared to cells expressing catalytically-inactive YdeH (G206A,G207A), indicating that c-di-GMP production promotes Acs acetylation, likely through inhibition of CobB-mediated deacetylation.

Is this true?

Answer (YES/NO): YES